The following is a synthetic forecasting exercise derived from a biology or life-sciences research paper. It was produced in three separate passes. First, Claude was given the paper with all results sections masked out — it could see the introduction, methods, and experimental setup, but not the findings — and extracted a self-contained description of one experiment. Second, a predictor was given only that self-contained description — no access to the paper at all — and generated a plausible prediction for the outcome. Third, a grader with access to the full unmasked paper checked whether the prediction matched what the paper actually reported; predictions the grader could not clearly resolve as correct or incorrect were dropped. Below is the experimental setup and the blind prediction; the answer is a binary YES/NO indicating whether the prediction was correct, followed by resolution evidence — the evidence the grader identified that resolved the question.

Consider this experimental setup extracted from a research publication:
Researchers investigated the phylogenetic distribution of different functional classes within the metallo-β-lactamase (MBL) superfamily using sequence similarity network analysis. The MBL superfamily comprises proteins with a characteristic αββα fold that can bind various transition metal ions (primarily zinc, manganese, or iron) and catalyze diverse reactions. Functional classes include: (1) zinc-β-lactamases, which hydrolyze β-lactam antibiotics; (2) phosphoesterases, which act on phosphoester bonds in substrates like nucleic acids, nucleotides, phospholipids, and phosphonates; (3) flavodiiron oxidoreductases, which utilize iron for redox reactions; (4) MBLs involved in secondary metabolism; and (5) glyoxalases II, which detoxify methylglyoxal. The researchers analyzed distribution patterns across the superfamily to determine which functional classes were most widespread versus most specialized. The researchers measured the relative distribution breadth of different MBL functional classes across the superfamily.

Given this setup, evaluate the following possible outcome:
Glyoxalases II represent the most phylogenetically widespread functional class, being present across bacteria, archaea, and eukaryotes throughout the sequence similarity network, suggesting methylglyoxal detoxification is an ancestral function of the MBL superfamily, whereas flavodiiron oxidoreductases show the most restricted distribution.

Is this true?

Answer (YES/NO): NO